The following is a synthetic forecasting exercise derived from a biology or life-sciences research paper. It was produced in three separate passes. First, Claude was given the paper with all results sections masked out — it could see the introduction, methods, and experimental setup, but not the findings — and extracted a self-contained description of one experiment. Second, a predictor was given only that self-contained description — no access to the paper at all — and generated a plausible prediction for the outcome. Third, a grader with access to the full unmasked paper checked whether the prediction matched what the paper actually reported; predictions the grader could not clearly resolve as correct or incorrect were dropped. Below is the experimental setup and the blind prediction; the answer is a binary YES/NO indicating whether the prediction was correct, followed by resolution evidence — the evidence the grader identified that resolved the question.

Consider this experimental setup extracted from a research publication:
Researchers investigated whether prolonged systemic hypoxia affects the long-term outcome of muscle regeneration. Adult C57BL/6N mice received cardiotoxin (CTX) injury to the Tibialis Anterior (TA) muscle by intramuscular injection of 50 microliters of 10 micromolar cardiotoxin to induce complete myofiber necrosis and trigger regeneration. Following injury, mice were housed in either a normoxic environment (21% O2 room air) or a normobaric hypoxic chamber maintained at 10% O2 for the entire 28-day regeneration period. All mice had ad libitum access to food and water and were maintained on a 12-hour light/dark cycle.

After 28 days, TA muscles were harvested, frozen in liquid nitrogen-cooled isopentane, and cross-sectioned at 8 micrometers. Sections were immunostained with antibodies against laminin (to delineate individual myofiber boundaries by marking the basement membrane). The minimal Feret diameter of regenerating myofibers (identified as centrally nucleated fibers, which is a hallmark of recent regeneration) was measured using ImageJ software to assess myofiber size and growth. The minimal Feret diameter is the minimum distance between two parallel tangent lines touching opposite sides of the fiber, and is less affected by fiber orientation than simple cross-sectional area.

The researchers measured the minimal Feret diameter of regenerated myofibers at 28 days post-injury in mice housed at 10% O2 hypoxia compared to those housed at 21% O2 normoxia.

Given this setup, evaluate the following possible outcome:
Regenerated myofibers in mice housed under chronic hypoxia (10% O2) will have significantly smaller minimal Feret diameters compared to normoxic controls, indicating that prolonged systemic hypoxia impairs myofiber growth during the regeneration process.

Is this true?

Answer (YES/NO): YES